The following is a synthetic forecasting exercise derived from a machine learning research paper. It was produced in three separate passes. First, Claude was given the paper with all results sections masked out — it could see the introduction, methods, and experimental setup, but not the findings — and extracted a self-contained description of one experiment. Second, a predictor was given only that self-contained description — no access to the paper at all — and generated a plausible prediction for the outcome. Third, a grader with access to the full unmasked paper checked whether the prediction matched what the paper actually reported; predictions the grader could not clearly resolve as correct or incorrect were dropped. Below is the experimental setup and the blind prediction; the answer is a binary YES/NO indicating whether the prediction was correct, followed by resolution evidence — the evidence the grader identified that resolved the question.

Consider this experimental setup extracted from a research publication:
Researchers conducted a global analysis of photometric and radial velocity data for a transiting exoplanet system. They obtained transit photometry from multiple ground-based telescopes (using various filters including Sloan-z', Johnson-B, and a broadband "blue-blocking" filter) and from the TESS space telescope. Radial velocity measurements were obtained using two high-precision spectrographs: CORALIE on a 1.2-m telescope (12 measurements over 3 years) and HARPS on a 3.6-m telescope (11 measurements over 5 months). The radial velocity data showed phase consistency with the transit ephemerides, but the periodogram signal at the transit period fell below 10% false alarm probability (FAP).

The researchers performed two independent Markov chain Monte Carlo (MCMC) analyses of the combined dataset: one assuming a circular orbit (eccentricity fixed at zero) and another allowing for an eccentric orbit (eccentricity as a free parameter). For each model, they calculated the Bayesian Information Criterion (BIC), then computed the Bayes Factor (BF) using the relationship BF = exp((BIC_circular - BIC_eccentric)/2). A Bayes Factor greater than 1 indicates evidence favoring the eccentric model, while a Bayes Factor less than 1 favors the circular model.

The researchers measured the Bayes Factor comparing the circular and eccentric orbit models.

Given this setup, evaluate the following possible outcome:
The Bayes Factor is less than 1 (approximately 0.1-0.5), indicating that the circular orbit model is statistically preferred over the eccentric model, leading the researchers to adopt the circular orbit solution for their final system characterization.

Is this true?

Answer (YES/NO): NO